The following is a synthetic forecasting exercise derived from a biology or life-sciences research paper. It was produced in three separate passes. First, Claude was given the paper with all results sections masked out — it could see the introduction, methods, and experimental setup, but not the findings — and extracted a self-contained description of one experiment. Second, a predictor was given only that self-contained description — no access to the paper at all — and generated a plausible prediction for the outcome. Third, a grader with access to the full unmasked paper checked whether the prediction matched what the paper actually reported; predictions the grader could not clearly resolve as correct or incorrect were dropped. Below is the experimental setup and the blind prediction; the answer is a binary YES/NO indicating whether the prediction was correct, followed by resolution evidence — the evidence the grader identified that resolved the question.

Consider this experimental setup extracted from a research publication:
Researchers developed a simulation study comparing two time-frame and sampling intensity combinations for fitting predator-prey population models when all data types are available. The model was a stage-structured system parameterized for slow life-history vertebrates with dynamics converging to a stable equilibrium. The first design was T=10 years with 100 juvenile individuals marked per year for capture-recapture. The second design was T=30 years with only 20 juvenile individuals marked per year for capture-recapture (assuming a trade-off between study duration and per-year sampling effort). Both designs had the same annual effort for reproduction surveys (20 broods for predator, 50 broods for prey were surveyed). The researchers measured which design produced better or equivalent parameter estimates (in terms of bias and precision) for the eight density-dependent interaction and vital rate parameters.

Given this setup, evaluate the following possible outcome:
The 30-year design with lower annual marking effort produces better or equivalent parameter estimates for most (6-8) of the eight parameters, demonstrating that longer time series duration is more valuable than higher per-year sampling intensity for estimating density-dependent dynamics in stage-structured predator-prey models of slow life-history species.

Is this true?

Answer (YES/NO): NO